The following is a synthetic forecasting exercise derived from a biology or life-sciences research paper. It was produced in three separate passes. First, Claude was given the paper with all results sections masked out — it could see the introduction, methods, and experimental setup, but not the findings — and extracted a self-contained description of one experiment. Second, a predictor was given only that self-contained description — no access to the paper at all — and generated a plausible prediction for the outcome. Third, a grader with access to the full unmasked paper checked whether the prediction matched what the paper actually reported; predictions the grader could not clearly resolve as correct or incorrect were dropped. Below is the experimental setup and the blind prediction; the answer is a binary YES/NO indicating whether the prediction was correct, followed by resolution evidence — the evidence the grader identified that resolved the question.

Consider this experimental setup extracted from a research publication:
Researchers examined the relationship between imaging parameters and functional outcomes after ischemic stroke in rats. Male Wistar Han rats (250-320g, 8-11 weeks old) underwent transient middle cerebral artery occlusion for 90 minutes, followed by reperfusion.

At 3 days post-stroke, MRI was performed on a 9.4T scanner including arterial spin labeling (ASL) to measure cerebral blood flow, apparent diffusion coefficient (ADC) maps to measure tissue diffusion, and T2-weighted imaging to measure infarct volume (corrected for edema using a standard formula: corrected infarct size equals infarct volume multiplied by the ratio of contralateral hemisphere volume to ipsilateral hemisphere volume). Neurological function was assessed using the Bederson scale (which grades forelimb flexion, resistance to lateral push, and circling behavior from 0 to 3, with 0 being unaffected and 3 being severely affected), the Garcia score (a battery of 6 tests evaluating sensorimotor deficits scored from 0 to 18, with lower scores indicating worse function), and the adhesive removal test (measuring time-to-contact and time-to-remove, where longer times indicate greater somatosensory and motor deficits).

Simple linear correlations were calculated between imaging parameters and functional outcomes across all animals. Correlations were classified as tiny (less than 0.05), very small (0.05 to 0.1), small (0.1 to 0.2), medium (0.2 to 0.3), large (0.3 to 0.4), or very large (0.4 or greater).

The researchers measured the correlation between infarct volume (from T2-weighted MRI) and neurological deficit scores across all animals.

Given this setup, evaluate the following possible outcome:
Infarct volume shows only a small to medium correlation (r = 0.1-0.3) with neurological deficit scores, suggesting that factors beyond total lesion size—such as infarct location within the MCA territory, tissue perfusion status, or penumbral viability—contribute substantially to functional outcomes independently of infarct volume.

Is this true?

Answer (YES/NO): NO